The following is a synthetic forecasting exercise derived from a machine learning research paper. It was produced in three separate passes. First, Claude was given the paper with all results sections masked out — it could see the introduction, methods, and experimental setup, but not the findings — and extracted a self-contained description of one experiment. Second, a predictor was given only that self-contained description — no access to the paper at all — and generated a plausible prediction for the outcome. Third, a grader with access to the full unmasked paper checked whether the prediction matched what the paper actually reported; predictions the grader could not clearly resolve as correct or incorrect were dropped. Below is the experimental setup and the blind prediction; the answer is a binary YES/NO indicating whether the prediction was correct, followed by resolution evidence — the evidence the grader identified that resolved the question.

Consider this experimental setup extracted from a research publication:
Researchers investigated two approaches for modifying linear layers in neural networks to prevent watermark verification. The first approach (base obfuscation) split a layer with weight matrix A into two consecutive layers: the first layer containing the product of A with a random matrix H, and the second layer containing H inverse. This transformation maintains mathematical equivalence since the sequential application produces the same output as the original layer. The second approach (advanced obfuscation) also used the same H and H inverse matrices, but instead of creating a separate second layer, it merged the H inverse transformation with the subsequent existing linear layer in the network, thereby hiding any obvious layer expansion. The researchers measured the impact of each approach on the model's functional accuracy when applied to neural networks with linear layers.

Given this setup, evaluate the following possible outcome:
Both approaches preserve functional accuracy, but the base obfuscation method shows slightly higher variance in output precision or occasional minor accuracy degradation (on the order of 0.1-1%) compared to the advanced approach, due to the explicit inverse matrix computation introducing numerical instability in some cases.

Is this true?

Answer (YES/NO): NO